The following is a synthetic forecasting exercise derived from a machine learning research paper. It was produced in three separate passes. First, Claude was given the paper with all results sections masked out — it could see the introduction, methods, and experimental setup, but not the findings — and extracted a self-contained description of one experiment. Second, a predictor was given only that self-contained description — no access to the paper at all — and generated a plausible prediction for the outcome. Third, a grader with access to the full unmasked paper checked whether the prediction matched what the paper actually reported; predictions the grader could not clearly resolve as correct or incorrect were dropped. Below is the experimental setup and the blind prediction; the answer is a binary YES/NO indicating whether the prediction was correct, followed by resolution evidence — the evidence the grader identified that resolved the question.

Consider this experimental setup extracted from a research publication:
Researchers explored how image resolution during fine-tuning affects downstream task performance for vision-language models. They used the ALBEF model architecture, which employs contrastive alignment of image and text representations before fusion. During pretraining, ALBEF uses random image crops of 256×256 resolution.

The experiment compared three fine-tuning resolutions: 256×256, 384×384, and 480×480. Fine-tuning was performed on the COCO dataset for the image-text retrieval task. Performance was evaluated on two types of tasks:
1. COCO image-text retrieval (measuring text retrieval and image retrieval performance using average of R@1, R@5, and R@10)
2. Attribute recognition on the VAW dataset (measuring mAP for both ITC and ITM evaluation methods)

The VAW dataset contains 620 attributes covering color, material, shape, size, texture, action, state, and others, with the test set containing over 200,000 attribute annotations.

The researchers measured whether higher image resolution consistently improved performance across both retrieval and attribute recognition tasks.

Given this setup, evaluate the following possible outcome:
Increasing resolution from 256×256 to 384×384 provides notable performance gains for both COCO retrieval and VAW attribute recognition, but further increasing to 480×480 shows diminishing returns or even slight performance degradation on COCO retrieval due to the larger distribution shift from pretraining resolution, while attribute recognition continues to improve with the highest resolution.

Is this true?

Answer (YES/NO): NO